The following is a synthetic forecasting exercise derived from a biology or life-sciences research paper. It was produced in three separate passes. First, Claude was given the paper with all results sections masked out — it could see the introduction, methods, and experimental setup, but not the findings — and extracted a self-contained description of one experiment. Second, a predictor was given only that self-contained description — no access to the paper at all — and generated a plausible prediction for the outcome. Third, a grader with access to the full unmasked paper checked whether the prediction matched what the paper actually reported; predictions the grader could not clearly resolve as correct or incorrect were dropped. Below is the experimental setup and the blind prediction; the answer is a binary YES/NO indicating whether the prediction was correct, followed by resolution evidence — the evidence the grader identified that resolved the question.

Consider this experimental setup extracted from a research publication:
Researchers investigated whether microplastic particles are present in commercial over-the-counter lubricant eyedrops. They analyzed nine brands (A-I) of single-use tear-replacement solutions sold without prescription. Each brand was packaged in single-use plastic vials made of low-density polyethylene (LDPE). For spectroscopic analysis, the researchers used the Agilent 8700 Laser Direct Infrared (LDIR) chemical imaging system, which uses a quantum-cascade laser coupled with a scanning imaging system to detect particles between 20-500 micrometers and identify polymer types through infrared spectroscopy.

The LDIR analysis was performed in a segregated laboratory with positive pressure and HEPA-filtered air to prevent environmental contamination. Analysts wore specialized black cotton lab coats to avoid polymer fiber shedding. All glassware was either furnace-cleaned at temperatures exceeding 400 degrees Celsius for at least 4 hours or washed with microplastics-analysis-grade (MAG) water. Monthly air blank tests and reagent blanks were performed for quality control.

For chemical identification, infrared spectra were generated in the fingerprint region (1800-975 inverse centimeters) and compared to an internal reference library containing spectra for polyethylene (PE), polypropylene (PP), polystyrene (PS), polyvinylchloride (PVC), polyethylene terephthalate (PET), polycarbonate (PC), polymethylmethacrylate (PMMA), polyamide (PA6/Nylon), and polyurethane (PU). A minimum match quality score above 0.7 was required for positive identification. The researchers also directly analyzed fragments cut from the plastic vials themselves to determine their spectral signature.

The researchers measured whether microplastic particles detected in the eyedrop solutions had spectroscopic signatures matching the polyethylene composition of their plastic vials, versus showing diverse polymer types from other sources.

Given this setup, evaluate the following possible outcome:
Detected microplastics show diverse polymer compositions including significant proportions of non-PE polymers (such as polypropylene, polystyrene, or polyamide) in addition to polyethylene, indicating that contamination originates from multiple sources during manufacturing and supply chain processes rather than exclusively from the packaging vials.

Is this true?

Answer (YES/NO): YES